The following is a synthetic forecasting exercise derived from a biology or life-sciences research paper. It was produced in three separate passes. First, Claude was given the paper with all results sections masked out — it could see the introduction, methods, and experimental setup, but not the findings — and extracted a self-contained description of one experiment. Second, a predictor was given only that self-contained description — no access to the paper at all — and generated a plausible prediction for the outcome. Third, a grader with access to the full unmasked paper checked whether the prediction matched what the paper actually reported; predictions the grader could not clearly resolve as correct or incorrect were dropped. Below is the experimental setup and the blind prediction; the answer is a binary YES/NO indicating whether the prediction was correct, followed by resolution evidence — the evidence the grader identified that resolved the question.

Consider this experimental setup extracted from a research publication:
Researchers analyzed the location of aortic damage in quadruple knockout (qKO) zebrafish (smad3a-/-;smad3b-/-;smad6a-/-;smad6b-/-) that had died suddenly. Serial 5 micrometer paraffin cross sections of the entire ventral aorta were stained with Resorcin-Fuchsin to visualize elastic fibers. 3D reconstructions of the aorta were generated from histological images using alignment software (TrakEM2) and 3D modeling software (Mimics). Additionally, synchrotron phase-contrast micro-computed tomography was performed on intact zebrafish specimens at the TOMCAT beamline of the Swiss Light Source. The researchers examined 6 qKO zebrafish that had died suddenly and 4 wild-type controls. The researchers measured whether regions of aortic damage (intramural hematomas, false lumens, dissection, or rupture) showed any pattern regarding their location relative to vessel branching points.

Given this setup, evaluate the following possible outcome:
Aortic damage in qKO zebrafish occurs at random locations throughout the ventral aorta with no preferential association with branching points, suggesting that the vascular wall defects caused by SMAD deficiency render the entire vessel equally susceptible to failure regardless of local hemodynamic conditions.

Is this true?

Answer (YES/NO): NO